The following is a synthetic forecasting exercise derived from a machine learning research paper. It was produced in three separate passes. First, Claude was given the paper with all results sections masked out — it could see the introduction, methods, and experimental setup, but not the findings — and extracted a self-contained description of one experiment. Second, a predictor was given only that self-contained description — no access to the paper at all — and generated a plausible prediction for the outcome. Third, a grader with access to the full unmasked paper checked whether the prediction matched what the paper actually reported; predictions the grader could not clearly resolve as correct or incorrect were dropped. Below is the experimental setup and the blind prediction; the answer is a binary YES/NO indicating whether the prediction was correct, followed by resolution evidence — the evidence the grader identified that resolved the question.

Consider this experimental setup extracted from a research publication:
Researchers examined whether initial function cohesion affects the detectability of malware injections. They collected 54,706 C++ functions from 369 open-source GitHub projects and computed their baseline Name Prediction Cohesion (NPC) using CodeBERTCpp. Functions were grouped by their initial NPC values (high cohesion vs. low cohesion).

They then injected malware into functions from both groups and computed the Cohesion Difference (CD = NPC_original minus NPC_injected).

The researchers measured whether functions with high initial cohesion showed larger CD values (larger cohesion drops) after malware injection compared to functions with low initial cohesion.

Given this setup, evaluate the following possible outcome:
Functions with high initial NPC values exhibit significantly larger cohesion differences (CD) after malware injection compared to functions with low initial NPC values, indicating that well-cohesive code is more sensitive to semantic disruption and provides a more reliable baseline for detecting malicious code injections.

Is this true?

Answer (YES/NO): YES